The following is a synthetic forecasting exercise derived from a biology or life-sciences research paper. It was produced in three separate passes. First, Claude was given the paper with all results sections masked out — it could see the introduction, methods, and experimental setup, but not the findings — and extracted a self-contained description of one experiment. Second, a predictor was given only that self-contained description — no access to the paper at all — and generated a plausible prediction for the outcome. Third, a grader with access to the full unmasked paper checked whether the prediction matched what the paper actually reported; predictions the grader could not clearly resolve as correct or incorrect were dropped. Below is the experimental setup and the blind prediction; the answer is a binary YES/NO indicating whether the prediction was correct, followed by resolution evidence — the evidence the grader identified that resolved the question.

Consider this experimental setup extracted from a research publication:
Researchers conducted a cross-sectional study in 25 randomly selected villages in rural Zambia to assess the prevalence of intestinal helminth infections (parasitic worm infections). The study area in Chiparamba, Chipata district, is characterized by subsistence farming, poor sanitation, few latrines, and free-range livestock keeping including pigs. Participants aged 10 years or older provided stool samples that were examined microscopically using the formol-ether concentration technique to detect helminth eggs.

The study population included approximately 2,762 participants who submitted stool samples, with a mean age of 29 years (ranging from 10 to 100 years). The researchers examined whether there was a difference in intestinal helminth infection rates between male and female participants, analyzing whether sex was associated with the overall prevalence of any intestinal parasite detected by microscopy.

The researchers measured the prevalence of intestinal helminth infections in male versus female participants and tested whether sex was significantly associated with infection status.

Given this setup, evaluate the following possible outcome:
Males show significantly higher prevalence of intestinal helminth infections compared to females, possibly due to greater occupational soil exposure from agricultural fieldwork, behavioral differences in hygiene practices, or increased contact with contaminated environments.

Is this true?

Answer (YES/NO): YES